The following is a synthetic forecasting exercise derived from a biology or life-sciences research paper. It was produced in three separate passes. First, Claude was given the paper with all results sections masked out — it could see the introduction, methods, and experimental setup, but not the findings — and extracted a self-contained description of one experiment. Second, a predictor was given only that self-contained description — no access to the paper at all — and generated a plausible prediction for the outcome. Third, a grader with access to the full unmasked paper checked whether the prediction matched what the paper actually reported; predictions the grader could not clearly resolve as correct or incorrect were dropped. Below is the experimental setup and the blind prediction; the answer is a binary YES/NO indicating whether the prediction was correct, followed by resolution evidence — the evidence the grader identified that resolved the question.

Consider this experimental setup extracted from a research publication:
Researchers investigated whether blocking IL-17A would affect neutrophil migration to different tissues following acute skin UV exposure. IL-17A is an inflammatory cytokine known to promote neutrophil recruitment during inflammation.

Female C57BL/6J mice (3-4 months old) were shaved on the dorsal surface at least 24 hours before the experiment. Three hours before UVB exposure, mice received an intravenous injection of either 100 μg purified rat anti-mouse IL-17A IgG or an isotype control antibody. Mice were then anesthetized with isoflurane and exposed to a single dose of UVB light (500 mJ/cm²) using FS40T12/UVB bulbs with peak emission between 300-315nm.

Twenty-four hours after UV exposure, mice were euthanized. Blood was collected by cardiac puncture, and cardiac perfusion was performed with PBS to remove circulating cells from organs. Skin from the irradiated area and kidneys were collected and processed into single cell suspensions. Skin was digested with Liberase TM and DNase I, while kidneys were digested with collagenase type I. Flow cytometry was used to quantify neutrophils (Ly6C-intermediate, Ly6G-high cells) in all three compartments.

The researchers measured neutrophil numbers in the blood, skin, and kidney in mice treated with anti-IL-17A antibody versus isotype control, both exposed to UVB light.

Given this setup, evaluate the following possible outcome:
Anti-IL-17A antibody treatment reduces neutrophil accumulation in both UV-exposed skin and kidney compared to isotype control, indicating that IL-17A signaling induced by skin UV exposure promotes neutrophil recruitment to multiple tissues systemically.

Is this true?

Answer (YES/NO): YES